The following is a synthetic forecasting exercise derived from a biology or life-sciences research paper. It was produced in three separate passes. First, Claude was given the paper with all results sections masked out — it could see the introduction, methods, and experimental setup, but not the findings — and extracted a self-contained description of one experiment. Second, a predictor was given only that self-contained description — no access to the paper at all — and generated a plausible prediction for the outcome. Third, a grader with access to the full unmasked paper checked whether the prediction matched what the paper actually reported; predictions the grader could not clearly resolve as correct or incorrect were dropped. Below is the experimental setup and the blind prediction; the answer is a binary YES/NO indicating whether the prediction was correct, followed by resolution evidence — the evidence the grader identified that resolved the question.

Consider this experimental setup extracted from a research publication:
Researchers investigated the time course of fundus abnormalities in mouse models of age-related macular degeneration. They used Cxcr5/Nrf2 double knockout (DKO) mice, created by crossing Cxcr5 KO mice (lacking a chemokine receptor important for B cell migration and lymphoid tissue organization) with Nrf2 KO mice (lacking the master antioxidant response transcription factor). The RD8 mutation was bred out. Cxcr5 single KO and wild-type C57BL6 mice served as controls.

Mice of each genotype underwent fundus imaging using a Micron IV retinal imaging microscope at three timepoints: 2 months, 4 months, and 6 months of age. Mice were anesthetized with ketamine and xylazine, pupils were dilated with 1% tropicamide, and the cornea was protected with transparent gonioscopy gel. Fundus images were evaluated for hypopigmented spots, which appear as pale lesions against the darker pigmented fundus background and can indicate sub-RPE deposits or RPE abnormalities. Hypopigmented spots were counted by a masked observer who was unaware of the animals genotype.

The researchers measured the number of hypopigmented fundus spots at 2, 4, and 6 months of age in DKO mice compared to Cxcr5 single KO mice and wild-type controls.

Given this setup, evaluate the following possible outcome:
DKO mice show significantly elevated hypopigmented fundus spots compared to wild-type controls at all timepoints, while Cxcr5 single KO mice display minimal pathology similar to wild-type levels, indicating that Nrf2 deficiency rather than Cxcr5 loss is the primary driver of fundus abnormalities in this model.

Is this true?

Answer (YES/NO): NO